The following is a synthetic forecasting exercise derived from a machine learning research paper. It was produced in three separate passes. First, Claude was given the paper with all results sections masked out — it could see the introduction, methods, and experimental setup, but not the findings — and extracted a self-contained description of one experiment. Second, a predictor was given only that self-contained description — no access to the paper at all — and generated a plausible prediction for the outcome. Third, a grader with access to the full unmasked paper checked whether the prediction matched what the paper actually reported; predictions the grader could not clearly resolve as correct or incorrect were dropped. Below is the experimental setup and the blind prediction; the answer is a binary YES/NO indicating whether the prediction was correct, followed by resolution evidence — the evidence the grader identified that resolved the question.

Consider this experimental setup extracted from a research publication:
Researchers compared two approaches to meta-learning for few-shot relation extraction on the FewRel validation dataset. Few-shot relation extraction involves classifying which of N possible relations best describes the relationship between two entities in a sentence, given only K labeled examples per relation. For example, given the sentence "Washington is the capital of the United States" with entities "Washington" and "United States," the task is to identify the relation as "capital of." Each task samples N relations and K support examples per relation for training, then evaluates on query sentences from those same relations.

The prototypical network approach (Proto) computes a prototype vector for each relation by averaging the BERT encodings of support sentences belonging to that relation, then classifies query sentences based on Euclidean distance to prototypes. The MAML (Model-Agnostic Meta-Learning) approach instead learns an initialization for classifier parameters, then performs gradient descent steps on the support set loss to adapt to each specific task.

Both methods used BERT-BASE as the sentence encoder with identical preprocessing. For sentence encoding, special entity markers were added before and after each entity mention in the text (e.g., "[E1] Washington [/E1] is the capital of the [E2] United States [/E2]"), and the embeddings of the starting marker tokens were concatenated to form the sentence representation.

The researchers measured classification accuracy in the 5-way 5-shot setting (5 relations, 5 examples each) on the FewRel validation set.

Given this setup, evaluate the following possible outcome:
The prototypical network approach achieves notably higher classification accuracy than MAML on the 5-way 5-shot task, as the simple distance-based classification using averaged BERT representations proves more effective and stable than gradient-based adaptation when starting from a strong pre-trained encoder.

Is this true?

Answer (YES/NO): YES